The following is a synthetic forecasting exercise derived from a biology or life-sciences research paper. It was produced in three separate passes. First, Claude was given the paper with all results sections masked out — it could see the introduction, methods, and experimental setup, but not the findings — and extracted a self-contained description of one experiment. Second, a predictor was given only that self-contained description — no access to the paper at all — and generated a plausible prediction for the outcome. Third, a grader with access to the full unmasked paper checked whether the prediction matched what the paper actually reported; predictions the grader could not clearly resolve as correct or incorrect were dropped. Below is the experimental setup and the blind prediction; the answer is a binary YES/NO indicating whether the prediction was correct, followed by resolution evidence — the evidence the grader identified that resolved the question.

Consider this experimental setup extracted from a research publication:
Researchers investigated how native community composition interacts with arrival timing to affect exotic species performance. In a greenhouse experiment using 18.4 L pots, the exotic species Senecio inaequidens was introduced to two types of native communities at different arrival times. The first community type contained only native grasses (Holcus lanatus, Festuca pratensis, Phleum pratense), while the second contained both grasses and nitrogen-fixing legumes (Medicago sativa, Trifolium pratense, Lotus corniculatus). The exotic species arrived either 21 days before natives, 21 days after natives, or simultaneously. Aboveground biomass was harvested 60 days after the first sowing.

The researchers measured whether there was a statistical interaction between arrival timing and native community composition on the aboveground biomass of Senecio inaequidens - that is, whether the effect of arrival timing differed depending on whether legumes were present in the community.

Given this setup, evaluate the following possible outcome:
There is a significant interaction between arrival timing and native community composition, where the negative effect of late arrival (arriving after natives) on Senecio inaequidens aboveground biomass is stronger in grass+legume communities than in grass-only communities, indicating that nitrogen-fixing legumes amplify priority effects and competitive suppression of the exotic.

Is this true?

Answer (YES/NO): NO